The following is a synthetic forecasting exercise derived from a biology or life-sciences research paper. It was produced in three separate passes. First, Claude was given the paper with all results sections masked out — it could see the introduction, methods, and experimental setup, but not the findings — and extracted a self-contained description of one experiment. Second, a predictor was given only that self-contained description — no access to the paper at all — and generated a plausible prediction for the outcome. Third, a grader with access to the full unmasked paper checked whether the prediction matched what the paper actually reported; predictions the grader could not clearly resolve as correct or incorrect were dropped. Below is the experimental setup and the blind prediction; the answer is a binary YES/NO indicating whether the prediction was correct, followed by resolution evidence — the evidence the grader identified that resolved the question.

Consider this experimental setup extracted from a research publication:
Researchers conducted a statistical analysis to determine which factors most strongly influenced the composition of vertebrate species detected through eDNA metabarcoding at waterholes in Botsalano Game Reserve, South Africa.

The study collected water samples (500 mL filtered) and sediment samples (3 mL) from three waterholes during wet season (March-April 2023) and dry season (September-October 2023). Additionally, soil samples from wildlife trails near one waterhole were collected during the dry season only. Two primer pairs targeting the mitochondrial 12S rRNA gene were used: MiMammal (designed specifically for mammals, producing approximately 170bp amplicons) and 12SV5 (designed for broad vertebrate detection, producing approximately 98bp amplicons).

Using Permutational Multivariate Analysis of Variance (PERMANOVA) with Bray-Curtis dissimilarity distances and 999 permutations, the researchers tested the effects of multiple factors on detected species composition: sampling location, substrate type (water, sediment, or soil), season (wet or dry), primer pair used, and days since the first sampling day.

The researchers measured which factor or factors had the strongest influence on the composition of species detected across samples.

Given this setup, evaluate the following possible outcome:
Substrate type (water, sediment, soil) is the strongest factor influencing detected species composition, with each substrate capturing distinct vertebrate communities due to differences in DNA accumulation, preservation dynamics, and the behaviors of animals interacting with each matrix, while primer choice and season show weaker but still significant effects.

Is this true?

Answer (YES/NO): NO